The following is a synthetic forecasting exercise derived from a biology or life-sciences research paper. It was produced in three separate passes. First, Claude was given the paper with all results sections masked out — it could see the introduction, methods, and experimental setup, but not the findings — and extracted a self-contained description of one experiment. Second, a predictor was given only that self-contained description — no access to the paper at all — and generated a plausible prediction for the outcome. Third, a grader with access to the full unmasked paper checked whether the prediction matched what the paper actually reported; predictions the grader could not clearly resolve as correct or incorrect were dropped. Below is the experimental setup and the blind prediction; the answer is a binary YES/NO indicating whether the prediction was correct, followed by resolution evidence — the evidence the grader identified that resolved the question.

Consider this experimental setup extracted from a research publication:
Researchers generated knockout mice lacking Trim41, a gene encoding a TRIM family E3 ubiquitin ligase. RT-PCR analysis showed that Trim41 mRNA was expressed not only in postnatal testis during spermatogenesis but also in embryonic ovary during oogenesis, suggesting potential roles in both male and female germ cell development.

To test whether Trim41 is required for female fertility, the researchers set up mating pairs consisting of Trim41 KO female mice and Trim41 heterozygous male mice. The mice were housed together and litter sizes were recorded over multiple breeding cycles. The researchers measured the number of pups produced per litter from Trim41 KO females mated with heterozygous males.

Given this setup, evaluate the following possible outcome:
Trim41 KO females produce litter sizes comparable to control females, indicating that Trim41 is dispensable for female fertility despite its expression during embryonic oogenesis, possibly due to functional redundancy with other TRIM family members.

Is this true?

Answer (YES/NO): YES